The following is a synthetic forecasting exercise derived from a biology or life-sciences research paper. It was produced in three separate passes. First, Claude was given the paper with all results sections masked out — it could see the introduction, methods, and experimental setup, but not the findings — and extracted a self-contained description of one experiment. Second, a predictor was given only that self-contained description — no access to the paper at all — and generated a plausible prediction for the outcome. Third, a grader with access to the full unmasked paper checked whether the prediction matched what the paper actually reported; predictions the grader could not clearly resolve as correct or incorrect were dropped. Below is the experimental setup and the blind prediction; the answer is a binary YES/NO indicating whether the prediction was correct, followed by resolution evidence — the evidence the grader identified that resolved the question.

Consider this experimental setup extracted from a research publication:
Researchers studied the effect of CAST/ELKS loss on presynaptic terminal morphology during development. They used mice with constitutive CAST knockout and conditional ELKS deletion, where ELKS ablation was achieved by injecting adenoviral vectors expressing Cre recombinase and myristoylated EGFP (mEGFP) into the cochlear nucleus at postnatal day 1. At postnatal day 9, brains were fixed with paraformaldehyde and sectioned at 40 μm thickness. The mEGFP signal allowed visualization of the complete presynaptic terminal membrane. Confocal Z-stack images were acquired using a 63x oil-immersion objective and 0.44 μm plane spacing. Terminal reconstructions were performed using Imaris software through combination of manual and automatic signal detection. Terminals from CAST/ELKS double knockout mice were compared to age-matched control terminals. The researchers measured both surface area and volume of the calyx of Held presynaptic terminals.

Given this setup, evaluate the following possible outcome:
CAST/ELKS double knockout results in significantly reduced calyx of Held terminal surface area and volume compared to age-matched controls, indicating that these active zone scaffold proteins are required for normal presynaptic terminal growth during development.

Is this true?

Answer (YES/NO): YES